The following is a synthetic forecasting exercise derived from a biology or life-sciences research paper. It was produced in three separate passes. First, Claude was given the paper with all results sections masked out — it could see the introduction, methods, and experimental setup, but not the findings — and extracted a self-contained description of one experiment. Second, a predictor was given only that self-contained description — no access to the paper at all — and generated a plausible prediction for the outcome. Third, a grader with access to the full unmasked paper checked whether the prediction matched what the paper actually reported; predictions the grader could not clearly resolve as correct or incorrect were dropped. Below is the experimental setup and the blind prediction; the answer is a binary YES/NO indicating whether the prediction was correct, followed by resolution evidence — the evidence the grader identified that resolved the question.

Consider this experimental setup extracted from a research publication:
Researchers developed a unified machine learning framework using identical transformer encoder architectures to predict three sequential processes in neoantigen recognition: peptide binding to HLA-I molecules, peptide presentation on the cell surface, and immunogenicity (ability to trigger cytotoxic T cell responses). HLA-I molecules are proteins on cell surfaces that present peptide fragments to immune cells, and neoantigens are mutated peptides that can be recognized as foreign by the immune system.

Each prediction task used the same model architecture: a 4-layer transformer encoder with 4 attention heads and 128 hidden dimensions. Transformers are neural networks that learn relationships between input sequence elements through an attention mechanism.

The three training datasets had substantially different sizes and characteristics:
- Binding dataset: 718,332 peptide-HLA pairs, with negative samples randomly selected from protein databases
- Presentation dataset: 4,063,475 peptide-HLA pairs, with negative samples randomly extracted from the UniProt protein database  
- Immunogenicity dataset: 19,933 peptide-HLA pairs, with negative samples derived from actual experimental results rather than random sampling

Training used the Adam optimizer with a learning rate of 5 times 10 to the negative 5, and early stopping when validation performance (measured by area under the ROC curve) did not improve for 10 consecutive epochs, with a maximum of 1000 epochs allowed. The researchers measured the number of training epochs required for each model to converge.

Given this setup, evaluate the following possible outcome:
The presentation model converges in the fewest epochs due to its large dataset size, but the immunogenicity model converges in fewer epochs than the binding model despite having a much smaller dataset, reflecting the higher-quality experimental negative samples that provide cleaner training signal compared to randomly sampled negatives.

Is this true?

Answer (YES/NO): YES